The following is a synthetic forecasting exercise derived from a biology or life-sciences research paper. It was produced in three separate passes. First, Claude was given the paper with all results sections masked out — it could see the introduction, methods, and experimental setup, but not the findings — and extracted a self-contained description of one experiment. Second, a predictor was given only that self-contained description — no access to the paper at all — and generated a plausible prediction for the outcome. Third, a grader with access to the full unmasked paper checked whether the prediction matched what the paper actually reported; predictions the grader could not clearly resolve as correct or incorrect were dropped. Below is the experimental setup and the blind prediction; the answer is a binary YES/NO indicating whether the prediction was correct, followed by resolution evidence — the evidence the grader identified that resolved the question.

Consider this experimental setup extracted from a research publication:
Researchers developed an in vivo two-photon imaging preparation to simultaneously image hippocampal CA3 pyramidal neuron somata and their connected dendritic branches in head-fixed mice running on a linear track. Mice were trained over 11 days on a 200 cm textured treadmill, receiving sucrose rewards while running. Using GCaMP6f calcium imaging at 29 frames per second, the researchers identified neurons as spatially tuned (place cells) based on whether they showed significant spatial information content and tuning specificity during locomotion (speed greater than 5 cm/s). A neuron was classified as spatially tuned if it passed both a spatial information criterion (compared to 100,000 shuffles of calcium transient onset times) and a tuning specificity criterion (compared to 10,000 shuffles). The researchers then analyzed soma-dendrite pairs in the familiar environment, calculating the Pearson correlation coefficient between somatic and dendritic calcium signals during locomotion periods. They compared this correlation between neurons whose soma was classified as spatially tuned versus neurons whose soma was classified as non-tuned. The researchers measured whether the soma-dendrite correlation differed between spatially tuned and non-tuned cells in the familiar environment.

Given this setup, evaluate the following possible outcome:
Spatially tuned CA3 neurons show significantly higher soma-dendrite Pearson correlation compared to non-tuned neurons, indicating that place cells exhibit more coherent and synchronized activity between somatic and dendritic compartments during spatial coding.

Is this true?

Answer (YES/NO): NO